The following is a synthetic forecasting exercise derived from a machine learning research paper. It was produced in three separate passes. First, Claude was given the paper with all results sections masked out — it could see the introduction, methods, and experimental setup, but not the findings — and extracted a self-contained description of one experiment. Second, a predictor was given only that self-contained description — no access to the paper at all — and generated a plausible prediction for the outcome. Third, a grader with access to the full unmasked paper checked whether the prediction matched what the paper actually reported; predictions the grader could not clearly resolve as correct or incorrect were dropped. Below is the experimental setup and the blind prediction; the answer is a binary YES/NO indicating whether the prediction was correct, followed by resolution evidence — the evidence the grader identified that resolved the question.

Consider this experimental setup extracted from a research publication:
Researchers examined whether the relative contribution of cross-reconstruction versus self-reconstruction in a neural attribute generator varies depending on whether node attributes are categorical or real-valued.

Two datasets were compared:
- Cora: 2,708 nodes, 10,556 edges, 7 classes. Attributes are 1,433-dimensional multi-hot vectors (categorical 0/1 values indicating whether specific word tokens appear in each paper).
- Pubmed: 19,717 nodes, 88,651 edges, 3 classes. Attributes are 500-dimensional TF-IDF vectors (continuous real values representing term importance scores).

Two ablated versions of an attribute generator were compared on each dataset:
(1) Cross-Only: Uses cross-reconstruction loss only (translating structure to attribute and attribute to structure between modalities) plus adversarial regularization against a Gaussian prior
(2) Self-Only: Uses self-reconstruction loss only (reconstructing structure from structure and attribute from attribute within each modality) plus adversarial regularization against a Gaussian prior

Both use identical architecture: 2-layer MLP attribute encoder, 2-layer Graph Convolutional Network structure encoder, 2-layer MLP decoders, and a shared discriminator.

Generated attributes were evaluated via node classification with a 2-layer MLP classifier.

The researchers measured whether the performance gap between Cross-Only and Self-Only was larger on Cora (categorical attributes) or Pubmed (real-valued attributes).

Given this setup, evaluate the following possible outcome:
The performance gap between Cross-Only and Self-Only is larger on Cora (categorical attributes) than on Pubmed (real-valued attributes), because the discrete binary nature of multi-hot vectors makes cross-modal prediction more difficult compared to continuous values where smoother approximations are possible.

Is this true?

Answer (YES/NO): YES